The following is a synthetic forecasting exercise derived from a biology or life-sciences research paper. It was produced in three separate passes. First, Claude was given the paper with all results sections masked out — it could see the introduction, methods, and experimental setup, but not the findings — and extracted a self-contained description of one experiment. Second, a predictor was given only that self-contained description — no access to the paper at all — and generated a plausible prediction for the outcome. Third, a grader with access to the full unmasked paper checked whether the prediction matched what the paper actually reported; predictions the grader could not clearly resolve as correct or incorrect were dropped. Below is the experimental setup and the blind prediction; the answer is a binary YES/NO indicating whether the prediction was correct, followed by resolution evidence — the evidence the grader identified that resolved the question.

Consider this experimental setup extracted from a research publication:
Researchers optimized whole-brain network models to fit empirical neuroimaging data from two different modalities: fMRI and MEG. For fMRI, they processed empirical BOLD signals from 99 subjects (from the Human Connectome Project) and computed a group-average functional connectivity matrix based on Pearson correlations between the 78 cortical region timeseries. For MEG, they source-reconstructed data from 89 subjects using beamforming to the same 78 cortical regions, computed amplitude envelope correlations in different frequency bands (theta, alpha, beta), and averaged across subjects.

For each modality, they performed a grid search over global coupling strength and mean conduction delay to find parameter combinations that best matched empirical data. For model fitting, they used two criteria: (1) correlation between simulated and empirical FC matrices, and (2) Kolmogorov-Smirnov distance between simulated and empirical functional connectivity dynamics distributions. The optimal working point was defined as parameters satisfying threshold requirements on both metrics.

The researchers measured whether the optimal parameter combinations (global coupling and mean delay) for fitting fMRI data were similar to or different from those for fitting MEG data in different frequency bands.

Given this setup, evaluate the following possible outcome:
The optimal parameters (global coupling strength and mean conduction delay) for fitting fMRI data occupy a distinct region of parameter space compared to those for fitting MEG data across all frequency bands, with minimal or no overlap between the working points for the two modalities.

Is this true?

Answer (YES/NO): YES